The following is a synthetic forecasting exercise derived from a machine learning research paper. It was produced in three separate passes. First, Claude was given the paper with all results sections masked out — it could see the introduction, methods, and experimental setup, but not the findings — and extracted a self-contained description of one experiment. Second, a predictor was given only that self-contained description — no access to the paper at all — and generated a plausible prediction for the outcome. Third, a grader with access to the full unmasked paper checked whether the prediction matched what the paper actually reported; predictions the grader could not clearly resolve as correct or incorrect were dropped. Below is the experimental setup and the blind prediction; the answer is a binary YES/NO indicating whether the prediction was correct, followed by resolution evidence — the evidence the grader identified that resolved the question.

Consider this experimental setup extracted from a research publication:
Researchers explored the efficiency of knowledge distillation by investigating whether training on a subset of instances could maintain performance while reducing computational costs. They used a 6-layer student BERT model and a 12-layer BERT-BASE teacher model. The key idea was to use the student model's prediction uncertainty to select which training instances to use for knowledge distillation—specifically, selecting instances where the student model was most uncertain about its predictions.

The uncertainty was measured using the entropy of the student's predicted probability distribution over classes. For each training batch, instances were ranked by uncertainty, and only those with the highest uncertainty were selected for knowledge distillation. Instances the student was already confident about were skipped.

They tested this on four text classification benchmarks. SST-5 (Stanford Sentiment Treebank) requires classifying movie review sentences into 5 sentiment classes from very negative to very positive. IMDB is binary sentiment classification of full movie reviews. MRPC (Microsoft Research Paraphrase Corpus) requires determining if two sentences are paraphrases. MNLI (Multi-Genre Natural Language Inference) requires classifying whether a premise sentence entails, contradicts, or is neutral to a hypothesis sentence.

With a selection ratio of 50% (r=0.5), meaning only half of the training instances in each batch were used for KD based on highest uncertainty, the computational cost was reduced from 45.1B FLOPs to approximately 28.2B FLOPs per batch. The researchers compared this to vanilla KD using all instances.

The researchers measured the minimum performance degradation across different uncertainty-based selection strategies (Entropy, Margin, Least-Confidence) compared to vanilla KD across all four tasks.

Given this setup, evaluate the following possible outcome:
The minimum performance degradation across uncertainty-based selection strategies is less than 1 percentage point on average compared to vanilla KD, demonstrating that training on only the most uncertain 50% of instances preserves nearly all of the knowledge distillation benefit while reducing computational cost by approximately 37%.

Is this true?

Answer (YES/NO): YES